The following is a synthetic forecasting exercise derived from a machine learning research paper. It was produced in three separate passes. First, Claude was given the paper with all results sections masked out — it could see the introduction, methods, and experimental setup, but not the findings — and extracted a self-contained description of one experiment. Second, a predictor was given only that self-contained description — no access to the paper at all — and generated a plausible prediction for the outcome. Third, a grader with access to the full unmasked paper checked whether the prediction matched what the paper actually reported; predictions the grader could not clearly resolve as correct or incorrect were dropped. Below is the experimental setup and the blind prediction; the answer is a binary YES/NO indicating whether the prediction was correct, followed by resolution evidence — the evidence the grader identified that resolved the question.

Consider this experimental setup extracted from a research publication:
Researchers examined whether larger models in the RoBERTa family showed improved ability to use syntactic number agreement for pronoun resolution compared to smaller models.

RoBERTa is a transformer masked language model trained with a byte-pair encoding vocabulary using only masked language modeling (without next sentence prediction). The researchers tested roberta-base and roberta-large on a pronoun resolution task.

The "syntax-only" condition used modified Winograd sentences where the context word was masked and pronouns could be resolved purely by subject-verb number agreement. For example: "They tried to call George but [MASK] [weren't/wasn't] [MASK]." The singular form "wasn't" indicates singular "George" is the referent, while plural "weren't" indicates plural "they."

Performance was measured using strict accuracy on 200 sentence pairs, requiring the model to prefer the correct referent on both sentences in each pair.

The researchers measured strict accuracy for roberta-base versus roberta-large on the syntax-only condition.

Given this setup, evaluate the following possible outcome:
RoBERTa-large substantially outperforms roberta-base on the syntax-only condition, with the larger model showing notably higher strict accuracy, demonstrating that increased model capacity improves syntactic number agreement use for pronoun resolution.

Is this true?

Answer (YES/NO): NO